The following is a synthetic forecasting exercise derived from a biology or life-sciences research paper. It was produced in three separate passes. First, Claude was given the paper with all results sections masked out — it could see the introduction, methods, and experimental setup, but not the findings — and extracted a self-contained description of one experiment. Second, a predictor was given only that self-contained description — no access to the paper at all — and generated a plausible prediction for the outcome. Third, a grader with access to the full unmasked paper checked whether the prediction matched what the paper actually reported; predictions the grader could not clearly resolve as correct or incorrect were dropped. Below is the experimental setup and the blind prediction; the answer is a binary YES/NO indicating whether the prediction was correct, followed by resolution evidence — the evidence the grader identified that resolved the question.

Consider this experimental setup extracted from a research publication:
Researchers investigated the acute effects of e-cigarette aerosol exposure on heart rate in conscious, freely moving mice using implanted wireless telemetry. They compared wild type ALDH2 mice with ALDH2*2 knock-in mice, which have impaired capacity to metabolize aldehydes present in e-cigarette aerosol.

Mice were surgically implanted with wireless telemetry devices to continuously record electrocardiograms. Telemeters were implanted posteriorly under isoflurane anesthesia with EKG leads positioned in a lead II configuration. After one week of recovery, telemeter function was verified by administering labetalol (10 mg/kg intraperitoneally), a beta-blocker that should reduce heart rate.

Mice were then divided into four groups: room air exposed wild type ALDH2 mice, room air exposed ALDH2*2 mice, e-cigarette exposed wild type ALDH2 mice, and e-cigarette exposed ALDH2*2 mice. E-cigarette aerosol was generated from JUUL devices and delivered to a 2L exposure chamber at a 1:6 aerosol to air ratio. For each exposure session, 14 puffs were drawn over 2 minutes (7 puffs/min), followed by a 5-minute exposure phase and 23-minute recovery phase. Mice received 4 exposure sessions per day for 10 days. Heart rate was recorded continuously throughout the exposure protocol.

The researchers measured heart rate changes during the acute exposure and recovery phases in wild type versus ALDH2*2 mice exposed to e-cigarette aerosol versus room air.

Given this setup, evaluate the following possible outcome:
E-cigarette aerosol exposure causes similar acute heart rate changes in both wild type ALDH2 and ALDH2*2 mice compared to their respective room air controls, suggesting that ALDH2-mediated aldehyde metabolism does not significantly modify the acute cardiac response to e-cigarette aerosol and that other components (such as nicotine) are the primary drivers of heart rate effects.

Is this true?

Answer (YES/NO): NO